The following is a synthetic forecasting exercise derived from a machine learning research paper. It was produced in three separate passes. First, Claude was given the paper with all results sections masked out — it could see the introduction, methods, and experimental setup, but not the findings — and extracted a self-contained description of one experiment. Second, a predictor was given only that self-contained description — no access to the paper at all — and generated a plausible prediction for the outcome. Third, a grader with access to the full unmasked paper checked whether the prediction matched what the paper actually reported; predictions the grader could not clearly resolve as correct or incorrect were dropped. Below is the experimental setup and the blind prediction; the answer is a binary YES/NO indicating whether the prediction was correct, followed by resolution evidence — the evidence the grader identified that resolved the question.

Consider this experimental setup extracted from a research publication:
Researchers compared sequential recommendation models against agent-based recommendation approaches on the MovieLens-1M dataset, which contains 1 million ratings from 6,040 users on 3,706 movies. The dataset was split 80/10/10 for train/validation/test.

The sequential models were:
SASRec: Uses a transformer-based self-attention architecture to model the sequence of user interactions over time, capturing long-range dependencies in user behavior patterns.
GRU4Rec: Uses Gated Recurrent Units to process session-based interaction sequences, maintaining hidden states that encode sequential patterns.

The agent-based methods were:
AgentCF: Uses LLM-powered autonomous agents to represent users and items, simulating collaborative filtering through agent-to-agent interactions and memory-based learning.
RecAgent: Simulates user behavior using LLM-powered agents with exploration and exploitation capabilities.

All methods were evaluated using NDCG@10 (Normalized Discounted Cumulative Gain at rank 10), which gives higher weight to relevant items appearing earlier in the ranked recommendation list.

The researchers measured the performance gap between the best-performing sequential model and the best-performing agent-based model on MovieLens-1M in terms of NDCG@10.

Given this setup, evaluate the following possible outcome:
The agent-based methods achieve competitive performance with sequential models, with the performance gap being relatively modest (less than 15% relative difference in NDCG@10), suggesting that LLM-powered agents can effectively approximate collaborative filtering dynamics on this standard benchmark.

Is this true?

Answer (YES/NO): YES